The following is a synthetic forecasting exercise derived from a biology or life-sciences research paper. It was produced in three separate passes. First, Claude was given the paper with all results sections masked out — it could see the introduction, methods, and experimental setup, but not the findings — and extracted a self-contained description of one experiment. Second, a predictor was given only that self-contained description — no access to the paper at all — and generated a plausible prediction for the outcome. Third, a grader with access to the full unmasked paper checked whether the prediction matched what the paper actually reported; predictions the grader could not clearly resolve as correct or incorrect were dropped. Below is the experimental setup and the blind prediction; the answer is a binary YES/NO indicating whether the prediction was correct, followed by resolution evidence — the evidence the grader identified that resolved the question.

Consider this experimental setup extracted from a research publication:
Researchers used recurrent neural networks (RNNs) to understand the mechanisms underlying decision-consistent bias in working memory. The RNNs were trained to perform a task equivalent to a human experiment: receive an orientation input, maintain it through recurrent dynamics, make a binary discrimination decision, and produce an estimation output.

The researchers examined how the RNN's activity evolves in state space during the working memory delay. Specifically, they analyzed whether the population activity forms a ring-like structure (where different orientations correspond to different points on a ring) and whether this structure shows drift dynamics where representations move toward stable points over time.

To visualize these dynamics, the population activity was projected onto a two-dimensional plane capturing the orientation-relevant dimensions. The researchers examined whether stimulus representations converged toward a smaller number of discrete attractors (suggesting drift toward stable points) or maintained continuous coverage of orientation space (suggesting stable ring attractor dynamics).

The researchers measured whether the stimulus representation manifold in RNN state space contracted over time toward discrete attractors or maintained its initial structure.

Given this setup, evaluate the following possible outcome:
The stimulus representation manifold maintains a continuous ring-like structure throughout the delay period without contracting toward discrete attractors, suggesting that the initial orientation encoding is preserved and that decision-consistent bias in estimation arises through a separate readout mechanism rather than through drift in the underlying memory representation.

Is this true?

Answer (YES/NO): NO